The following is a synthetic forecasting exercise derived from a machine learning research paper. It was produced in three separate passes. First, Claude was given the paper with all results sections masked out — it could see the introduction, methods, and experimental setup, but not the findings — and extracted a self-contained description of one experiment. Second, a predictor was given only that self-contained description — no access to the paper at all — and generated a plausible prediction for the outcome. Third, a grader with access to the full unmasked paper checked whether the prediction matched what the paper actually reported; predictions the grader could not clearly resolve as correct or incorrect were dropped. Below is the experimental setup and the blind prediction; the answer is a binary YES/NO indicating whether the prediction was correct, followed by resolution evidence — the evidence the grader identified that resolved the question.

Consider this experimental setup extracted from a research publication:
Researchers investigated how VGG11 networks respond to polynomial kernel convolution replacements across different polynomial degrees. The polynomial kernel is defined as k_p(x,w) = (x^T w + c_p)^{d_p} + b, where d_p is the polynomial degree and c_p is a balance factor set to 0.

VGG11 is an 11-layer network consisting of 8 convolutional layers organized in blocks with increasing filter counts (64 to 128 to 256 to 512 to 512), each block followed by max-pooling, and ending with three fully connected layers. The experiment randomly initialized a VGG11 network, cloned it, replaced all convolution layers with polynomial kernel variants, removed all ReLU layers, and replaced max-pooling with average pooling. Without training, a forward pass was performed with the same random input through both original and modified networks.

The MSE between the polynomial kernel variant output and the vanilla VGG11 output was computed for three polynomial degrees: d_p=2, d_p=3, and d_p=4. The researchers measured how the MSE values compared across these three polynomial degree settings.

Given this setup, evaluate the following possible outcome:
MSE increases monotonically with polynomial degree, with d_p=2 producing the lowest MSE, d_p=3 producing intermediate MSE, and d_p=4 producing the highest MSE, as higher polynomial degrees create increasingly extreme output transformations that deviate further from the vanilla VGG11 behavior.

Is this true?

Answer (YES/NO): NO